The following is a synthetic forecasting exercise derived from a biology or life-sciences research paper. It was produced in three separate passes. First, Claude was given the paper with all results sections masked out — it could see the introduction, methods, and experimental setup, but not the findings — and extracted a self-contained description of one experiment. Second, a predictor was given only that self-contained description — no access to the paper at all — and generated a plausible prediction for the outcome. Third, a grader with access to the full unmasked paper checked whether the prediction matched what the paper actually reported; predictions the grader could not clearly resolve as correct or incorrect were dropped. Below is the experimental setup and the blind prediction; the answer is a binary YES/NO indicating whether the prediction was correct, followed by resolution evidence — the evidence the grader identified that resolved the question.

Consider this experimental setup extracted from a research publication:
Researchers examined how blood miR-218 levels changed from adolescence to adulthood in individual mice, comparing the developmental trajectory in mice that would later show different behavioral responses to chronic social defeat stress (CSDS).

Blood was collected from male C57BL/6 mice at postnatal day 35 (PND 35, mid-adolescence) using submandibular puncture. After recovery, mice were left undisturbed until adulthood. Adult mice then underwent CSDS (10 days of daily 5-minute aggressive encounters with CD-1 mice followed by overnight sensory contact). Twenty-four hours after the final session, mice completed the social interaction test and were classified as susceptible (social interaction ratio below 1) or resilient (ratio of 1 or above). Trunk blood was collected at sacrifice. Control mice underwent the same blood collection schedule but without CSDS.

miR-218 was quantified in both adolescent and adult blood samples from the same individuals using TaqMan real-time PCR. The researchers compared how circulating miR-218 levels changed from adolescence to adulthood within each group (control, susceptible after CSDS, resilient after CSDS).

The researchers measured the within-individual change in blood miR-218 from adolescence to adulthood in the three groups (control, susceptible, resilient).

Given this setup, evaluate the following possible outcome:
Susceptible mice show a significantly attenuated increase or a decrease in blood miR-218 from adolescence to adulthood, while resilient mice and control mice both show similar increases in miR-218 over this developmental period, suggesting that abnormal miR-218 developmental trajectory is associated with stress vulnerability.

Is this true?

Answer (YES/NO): YES